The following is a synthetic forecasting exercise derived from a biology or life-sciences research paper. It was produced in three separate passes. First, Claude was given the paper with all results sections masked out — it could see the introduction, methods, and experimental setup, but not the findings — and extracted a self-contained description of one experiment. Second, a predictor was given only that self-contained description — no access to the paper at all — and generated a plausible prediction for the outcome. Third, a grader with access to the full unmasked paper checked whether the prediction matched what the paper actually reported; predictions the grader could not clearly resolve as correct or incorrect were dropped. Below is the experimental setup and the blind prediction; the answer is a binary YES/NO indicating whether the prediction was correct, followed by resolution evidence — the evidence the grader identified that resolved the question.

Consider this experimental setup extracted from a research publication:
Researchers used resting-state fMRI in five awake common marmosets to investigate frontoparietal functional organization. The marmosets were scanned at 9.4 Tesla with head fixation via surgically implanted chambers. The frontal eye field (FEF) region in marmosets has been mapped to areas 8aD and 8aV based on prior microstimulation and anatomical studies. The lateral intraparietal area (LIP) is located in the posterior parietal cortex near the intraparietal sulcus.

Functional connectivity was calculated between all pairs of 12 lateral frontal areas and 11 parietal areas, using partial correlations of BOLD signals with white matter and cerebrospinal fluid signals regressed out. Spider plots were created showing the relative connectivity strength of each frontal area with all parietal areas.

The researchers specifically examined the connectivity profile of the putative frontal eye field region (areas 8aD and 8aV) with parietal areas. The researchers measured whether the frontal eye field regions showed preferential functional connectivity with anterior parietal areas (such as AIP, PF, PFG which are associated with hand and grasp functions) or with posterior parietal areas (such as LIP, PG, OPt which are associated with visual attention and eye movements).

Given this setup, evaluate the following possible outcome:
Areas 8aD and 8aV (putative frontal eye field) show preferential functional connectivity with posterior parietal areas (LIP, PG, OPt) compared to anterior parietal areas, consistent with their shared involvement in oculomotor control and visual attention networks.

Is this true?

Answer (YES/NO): YES